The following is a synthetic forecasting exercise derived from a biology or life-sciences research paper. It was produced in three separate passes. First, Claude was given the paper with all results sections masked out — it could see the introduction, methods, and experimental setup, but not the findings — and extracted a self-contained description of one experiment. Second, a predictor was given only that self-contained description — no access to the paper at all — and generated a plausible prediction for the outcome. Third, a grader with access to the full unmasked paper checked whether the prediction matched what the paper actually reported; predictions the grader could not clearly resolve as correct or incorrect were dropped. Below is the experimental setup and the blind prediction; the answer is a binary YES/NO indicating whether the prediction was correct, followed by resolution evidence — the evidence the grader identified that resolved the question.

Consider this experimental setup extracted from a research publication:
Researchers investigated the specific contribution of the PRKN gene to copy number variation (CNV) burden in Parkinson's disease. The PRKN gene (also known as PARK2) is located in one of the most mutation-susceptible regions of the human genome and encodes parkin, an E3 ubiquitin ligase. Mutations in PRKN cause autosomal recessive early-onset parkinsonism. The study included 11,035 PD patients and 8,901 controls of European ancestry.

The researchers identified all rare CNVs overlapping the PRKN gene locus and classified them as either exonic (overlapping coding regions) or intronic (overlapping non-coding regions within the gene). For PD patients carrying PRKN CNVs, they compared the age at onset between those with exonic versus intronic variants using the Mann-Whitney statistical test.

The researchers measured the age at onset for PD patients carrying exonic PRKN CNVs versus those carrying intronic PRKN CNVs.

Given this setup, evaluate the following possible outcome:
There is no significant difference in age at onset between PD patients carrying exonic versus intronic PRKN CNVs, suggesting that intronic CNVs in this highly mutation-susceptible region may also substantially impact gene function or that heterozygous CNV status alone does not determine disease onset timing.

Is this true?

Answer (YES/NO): NO